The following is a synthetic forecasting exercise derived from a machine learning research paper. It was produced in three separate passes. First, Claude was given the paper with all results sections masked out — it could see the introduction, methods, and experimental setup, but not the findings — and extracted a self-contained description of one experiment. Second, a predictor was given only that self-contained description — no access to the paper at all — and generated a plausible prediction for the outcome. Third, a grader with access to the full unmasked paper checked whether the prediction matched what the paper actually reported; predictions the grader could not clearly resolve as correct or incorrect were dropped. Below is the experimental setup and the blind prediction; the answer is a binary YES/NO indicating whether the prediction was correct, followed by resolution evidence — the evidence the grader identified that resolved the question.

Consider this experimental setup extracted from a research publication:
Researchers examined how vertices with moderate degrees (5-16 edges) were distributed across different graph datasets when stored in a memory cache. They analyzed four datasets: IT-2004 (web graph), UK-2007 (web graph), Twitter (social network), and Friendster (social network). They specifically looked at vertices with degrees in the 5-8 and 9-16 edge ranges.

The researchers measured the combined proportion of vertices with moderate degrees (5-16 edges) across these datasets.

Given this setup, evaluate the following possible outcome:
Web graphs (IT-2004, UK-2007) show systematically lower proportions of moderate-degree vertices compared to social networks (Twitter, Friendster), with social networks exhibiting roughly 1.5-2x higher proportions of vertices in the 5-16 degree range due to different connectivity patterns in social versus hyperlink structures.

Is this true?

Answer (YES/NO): NO